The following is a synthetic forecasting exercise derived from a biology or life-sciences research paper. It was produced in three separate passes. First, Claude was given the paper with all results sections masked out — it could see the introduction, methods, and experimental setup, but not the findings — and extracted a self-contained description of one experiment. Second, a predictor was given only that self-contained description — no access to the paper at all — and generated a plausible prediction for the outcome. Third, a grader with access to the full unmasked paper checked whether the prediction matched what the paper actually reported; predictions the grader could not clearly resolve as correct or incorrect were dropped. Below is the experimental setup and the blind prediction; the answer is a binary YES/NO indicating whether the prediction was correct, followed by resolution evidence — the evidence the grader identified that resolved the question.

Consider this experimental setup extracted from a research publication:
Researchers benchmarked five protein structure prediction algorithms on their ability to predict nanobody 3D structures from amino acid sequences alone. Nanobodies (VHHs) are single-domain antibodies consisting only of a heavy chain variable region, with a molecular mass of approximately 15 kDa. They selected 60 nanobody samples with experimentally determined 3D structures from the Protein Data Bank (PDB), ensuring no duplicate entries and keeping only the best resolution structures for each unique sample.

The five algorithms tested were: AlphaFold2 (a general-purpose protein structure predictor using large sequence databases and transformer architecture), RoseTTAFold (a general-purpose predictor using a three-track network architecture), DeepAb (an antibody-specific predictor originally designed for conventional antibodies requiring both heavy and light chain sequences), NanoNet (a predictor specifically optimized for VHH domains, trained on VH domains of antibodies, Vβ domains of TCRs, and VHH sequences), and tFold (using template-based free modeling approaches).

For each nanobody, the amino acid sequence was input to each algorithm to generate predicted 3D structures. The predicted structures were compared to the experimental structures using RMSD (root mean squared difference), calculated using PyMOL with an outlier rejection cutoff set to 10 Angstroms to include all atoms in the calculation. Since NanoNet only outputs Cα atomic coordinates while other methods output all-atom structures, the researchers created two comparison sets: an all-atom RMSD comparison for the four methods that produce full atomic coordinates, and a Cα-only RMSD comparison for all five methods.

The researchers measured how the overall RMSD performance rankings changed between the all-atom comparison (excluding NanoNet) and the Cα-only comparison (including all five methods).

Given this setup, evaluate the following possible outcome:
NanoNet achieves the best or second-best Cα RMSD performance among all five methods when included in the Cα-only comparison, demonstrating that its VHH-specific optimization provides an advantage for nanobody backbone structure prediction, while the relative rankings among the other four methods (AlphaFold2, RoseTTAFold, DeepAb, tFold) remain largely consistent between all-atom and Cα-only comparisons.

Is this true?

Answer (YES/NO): YES